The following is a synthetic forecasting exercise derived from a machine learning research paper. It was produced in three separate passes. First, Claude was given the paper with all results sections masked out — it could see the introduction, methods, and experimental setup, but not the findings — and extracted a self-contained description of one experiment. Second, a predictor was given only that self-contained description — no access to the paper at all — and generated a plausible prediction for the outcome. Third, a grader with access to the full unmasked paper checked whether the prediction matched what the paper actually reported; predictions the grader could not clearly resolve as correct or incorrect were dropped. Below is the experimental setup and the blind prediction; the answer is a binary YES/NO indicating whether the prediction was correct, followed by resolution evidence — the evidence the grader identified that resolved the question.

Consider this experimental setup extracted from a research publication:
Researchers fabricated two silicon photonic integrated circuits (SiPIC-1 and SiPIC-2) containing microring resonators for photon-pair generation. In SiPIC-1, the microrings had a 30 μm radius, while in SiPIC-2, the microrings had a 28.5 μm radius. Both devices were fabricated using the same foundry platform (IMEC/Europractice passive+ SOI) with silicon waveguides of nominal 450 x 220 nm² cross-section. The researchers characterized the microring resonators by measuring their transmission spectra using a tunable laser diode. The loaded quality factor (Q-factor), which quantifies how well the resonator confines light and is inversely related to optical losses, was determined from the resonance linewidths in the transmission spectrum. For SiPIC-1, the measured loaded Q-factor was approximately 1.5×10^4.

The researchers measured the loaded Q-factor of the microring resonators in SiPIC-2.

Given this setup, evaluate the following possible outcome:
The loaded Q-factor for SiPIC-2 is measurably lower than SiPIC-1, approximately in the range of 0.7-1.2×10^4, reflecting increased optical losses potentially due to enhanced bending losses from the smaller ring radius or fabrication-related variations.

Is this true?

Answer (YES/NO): NO